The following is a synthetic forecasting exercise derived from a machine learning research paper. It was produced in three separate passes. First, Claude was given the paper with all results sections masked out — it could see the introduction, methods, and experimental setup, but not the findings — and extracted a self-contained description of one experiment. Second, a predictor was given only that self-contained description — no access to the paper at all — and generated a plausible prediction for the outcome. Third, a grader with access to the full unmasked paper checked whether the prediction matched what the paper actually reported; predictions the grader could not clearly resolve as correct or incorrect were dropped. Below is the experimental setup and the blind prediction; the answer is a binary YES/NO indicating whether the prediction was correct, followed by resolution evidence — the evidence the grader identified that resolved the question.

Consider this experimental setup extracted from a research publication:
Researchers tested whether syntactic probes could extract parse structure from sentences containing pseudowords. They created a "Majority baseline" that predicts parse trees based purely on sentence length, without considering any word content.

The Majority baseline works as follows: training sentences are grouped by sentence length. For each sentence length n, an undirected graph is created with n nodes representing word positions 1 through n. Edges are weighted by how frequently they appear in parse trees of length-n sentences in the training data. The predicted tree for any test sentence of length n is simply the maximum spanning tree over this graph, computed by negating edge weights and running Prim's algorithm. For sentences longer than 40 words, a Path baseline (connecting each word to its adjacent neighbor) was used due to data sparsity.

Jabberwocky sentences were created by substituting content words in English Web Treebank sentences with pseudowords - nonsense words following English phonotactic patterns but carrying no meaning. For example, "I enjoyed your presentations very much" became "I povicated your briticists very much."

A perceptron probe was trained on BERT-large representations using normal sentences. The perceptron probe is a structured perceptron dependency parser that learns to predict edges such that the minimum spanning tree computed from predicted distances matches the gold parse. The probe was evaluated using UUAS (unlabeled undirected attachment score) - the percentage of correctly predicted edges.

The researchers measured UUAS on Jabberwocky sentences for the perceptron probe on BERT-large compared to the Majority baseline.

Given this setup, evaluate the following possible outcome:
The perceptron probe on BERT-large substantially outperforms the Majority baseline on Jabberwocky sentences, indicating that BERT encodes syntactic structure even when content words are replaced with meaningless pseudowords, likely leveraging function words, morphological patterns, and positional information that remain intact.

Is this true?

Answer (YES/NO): YES